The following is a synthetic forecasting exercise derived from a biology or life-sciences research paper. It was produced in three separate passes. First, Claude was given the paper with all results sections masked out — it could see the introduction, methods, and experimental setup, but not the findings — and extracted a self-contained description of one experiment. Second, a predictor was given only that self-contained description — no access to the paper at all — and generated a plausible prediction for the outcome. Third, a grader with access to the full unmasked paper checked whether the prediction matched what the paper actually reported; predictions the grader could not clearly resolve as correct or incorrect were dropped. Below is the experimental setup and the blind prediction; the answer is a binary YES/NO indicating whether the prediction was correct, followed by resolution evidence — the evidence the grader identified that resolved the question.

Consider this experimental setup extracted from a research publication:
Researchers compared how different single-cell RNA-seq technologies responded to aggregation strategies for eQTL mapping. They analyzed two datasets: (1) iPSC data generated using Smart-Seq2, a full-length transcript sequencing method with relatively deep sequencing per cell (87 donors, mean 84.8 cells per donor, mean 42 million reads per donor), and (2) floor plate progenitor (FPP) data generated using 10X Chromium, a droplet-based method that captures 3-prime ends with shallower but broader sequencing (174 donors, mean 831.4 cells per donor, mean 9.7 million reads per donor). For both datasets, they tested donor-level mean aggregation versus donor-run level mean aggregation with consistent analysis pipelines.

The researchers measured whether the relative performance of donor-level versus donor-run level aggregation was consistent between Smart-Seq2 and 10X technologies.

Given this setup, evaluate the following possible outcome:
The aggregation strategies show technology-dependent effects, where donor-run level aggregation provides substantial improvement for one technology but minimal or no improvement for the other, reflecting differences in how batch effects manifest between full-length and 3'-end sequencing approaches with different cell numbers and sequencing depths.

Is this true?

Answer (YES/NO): NO